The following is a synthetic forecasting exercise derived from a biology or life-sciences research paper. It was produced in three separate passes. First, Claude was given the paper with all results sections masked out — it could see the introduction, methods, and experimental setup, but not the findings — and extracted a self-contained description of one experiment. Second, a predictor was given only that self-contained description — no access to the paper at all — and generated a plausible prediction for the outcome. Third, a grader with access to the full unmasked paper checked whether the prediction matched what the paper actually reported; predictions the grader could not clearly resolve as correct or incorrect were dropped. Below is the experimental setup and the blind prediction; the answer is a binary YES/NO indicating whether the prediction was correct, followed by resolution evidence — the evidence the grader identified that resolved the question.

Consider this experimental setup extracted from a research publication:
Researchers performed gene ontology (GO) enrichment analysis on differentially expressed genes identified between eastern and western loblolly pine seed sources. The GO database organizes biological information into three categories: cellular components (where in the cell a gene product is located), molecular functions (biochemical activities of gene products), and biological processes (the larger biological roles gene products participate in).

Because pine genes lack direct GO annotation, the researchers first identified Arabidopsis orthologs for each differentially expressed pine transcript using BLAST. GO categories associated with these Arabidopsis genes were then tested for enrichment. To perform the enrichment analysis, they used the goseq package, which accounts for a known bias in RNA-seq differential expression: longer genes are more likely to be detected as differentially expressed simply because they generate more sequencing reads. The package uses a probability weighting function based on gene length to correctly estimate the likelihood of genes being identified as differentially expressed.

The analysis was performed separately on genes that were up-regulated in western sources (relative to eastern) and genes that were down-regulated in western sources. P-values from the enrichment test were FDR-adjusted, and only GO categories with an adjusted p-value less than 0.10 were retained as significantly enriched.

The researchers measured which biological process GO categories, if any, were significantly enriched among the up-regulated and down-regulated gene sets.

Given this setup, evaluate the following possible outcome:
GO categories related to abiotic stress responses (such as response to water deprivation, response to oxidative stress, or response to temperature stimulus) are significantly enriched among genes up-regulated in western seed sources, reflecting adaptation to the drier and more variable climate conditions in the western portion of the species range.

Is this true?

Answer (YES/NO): YES